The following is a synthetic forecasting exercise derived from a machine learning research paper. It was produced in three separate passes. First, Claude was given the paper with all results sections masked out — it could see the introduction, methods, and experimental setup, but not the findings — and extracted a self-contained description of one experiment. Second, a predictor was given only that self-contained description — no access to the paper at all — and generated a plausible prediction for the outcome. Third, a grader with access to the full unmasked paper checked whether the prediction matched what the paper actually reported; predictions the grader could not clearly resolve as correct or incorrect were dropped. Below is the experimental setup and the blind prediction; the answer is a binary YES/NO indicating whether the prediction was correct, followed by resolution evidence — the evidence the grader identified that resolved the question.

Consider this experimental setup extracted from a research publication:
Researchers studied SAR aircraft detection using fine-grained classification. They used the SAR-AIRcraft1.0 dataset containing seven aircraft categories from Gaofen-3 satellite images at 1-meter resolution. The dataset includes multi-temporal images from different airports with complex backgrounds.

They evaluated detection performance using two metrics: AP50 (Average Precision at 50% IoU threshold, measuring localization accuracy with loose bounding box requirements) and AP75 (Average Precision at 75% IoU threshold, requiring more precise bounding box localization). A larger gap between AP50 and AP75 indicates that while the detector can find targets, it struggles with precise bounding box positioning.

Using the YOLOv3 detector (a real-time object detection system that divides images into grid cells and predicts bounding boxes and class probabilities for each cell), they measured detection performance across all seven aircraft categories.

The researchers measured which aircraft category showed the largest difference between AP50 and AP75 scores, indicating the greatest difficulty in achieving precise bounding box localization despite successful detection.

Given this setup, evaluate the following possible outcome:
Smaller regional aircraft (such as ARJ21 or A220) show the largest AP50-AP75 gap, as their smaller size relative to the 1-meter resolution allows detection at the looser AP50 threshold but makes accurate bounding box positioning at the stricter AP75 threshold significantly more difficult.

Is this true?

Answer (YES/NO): NO